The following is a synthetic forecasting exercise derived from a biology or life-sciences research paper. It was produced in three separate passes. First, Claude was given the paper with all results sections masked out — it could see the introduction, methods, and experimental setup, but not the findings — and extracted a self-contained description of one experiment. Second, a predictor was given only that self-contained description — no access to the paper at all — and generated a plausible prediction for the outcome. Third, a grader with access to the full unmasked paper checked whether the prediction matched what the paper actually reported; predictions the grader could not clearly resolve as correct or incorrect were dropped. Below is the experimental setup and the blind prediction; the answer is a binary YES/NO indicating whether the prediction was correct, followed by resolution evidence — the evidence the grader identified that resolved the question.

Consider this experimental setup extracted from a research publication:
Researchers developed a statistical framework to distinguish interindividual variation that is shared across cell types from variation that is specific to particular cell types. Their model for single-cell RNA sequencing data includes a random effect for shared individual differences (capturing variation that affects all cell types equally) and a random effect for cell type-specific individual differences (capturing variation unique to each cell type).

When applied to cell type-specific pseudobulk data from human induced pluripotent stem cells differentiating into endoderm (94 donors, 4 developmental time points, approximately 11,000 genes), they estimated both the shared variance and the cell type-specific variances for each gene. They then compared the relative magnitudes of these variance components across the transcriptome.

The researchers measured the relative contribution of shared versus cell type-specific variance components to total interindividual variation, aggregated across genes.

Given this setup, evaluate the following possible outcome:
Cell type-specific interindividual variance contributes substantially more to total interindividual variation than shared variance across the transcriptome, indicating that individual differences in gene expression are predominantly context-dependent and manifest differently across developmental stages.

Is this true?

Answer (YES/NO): YES